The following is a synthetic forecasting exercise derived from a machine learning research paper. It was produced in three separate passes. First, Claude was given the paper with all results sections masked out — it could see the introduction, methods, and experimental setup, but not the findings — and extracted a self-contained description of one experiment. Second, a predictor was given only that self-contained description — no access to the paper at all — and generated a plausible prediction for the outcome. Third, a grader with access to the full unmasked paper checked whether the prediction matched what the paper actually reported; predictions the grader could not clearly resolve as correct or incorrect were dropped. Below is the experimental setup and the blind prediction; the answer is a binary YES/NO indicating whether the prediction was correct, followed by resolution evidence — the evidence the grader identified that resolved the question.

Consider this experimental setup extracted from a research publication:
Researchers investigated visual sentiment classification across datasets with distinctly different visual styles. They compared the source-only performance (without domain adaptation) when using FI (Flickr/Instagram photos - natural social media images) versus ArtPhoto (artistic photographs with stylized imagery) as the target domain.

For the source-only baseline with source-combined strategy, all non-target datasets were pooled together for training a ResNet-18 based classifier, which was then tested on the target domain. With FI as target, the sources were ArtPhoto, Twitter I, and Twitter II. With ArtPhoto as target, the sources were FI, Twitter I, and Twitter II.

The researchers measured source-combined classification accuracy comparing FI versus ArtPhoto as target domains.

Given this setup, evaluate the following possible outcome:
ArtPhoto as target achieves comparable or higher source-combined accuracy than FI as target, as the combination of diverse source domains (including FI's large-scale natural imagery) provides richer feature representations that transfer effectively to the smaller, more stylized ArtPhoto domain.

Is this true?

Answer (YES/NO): NO